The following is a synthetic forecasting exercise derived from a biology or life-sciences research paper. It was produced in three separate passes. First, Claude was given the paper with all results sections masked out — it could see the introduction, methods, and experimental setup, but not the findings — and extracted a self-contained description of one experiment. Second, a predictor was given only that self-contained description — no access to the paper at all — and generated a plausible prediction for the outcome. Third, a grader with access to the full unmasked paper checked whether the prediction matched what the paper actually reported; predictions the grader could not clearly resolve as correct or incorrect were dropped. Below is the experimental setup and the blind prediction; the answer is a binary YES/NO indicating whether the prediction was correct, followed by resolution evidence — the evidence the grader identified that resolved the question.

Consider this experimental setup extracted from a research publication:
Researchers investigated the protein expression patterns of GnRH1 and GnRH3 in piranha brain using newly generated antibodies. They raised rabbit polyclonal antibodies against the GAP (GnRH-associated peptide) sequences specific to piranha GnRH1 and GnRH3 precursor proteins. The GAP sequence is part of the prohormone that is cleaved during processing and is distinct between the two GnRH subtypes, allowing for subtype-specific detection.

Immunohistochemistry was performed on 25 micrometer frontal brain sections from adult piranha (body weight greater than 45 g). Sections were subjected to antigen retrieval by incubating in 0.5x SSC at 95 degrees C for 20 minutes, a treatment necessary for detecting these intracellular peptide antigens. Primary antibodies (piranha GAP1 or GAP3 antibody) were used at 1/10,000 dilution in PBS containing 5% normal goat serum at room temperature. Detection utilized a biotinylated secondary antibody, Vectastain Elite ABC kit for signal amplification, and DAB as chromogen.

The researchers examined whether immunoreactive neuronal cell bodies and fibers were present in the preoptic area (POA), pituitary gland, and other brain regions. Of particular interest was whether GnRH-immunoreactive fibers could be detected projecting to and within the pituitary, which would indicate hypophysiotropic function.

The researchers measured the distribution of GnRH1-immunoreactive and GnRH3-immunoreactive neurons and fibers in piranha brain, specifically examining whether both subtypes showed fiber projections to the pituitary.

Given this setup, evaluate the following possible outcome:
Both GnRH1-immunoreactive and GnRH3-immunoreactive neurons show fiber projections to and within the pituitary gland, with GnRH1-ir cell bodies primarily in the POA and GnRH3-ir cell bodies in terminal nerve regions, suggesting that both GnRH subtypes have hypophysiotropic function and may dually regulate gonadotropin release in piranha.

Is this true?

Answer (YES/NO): NO